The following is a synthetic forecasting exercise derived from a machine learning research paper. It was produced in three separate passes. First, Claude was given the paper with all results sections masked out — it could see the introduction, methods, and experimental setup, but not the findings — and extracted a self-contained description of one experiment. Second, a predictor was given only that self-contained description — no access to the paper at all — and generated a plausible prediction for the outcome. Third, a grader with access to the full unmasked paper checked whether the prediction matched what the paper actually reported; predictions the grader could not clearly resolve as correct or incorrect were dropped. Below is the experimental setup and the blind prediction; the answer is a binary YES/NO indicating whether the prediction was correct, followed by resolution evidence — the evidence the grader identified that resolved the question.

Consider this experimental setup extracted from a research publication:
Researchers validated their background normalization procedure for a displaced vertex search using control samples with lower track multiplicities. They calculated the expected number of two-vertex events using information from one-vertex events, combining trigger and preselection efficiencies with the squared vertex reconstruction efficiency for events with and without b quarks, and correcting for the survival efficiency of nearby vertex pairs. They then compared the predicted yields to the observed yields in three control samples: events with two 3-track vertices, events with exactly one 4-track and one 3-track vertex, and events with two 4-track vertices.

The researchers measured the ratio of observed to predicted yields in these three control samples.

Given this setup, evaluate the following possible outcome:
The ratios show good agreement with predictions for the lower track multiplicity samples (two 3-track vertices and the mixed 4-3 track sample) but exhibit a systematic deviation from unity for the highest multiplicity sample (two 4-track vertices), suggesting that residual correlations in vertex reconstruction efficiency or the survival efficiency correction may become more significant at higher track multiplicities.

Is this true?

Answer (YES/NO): NO